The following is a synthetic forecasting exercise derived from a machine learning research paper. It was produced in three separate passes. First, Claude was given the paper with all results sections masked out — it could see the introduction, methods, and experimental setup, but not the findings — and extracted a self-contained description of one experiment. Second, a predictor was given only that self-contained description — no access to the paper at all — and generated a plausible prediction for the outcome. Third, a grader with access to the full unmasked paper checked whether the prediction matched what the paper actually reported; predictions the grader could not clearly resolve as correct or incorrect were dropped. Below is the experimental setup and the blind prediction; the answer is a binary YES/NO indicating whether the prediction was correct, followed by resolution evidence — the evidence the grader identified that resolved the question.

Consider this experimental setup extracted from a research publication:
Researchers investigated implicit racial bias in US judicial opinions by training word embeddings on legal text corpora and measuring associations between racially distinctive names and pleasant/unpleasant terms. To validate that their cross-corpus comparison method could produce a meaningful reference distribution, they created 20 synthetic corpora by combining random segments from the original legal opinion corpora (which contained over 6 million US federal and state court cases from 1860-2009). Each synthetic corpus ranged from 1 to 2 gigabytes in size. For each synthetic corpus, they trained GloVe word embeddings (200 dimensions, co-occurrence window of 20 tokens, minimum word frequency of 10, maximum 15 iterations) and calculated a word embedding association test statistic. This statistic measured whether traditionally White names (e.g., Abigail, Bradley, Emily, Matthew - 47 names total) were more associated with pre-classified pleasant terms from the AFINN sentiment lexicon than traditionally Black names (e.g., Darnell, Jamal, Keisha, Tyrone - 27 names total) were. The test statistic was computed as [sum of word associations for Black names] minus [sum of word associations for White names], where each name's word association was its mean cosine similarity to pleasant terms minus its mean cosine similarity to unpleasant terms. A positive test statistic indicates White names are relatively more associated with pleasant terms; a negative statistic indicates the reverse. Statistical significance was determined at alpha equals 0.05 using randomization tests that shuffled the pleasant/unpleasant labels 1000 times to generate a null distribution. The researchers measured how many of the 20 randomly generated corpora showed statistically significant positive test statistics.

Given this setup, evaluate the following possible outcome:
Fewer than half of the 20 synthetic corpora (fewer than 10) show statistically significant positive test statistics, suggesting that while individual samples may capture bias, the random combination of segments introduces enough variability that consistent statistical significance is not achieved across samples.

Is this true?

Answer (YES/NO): NO